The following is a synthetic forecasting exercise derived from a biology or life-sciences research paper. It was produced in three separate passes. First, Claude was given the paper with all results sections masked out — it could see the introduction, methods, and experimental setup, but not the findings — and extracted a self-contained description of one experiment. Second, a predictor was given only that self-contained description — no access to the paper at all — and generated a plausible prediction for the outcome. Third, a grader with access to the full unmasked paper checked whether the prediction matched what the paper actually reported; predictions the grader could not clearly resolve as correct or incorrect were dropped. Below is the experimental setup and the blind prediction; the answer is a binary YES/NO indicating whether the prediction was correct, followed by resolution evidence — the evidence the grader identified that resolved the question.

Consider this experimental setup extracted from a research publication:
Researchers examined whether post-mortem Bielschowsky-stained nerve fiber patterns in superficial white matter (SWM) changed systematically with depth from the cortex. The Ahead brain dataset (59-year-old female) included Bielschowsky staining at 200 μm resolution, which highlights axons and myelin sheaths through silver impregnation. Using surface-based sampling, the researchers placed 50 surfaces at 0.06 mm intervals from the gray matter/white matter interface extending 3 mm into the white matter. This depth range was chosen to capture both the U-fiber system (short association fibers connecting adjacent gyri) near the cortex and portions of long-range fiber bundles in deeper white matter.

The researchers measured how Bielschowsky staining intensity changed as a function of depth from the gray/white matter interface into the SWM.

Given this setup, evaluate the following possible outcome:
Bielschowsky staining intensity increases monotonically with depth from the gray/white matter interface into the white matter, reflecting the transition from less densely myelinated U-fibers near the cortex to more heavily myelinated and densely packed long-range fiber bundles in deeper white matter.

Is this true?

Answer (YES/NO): NO